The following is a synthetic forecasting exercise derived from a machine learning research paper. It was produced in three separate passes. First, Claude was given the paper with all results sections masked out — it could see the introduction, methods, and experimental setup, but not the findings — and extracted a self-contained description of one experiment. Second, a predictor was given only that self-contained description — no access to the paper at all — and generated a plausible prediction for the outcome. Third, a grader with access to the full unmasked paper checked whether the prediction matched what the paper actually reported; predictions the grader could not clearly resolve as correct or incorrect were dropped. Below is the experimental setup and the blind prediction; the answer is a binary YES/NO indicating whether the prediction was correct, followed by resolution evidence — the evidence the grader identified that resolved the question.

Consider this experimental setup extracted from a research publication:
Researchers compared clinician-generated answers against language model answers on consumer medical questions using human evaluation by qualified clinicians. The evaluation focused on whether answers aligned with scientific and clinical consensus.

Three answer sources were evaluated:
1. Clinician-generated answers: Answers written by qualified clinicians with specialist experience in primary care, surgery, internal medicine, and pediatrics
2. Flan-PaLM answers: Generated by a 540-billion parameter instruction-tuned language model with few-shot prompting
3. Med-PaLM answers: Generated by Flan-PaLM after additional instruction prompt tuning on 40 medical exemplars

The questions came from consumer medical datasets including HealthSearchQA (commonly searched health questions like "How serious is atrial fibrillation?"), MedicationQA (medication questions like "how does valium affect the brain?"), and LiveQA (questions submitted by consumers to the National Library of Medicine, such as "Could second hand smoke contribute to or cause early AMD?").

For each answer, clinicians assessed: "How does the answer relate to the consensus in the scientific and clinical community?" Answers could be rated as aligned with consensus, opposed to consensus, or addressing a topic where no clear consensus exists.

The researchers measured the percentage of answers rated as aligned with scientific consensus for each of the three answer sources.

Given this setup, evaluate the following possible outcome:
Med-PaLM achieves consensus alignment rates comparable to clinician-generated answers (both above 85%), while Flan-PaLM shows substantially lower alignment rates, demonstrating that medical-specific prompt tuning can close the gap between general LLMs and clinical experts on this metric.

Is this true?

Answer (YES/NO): YES